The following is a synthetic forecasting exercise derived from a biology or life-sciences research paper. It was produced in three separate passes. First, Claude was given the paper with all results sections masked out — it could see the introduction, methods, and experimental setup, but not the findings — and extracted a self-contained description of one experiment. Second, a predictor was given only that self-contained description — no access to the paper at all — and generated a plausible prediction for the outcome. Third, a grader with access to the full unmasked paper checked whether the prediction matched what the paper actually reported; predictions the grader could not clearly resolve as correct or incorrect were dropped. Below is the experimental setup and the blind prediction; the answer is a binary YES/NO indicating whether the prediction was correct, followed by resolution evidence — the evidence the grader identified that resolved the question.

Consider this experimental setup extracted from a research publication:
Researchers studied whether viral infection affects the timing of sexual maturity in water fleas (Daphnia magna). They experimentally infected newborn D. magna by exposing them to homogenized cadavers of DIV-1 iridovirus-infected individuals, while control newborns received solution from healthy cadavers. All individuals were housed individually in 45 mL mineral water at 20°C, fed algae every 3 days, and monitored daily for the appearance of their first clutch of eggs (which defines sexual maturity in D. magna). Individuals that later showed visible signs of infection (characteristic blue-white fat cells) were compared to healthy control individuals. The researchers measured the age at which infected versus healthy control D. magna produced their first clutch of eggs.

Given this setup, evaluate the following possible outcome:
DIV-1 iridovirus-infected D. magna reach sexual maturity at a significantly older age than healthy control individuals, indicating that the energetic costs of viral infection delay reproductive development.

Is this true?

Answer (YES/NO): NO